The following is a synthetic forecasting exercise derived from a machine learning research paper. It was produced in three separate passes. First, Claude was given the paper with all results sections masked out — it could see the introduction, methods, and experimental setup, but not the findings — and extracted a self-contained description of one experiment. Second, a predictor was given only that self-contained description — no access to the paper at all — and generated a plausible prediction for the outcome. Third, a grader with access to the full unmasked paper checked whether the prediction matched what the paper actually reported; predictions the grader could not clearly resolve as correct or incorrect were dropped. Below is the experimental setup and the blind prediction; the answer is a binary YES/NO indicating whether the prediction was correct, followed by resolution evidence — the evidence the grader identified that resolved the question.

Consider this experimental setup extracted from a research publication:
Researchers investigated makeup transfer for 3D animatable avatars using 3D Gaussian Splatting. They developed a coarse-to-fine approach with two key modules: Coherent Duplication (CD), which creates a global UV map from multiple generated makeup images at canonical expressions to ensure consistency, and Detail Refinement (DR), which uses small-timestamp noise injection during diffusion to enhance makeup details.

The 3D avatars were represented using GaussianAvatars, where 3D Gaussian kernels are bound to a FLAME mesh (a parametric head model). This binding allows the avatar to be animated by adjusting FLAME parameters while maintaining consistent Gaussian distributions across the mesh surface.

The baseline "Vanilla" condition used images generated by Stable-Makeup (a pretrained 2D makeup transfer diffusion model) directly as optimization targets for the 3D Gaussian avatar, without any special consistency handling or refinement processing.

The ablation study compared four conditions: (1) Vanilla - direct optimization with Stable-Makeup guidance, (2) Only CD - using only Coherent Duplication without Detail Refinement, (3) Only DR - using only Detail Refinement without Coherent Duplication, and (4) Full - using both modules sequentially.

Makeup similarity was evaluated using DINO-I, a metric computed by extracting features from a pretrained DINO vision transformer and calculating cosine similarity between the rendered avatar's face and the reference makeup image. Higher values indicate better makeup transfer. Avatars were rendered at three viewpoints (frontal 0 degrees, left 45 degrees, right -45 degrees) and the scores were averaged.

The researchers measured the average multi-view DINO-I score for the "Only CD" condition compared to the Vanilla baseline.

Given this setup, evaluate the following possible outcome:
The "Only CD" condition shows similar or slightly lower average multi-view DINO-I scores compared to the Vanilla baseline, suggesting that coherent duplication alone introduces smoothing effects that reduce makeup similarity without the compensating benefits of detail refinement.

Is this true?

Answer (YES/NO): YES